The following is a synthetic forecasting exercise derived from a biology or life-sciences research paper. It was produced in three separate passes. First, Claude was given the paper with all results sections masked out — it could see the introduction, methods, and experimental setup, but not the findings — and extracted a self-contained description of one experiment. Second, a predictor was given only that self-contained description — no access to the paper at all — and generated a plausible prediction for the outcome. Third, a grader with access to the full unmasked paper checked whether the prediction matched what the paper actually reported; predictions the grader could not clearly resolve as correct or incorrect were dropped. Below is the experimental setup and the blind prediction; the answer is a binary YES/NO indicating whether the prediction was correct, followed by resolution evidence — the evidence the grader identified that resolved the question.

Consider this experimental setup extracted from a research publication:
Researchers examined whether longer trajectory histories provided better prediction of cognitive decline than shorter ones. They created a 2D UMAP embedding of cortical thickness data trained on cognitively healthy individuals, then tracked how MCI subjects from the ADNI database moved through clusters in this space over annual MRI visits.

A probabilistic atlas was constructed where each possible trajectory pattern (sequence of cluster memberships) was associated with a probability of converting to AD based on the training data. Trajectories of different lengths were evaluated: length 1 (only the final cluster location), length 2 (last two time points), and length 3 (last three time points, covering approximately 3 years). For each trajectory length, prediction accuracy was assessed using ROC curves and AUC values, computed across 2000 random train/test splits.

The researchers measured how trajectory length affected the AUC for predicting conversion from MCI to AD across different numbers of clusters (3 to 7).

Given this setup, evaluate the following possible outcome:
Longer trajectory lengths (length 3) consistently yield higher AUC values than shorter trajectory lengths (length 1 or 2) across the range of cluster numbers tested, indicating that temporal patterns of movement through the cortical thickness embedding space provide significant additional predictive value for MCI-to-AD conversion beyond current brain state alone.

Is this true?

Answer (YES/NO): NO